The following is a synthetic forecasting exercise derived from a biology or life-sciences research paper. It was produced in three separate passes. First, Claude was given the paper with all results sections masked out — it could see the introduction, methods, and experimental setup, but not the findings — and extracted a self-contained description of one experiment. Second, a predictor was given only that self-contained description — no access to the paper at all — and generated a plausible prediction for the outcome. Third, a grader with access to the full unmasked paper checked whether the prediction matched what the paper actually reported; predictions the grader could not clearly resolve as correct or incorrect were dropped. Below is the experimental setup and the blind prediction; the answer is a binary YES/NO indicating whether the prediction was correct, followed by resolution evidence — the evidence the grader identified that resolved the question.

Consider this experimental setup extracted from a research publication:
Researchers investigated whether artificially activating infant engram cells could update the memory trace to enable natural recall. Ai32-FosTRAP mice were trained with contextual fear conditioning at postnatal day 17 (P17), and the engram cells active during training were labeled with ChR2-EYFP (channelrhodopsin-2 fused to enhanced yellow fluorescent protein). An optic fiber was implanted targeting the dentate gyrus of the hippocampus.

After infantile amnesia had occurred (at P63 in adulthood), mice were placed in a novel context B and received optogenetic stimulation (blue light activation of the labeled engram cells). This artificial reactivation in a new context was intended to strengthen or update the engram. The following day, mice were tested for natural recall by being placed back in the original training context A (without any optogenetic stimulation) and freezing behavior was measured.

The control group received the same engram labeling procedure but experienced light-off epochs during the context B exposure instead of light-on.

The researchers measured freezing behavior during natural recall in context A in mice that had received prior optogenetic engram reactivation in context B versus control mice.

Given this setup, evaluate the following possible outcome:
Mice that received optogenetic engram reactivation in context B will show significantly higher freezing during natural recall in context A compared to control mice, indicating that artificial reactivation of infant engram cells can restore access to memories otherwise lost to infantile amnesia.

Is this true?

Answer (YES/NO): YES